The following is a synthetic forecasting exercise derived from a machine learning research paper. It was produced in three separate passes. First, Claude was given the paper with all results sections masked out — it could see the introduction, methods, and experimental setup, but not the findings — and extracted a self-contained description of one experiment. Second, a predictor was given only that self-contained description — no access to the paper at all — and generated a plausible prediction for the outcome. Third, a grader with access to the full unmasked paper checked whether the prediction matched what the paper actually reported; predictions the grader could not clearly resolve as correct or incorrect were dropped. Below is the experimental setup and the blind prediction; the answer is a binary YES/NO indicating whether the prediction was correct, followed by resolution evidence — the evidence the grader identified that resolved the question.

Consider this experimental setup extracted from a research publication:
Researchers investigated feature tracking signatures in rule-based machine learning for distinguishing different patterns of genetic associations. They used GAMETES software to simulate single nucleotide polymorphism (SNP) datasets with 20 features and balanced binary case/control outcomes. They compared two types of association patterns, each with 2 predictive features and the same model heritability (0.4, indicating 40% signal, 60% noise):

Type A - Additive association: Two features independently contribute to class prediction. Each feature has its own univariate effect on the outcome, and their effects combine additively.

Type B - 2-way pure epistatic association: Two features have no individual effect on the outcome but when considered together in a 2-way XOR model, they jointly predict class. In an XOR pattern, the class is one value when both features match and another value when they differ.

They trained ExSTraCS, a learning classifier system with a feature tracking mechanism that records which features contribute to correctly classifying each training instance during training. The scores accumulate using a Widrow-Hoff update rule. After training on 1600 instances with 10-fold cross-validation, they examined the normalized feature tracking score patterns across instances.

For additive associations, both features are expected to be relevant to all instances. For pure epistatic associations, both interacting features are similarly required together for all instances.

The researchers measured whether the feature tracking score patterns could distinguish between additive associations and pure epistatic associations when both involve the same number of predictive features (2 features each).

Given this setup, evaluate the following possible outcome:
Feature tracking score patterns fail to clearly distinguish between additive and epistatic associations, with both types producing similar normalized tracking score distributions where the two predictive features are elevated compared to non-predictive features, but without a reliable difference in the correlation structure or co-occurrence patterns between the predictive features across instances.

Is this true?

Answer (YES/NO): NO